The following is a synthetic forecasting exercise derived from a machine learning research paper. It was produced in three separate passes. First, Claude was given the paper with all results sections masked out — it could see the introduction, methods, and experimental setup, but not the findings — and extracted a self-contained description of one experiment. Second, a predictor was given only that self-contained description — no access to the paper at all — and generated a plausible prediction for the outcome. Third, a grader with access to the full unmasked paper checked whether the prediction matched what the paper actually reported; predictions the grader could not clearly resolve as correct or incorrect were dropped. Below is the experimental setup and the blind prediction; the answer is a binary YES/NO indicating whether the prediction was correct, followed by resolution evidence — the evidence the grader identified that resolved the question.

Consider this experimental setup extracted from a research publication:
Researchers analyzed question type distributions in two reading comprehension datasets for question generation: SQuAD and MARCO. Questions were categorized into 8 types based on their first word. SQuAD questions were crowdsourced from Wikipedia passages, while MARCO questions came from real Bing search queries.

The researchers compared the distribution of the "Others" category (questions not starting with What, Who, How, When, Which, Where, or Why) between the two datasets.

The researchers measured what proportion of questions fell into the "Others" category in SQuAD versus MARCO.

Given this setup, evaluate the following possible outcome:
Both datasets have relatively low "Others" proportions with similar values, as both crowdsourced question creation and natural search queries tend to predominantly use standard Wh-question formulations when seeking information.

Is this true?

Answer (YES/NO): NO